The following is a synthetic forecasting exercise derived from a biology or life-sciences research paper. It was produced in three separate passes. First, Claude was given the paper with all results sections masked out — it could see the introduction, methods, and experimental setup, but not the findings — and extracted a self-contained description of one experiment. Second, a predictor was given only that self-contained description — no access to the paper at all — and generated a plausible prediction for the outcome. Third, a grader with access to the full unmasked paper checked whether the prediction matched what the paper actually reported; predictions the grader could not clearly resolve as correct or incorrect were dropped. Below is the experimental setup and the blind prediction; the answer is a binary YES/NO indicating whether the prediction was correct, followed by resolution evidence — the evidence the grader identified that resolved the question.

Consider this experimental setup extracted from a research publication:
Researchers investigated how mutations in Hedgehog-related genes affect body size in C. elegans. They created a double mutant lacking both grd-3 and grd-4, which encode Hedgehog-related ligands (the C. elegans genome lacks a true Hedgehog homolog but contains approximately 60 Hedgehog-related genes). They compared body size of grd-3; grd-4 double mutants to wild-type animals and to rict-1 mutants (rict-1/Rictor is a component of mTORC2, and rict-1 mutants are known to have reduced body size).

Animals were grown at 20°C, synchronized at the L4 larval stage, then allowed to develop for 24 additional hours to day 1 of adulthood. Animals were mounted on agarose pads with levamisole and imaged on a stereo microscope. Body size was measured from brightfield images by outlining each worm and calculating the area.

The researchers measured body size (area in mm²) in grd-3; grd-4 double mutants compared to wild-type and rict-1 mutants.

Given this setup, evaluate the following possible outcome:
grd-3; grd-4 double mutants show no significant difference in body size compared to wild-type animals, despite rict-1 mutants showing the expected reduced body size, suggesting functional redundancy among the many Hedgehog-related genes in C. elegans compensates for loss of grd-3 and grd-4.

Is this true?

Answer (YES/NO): NO